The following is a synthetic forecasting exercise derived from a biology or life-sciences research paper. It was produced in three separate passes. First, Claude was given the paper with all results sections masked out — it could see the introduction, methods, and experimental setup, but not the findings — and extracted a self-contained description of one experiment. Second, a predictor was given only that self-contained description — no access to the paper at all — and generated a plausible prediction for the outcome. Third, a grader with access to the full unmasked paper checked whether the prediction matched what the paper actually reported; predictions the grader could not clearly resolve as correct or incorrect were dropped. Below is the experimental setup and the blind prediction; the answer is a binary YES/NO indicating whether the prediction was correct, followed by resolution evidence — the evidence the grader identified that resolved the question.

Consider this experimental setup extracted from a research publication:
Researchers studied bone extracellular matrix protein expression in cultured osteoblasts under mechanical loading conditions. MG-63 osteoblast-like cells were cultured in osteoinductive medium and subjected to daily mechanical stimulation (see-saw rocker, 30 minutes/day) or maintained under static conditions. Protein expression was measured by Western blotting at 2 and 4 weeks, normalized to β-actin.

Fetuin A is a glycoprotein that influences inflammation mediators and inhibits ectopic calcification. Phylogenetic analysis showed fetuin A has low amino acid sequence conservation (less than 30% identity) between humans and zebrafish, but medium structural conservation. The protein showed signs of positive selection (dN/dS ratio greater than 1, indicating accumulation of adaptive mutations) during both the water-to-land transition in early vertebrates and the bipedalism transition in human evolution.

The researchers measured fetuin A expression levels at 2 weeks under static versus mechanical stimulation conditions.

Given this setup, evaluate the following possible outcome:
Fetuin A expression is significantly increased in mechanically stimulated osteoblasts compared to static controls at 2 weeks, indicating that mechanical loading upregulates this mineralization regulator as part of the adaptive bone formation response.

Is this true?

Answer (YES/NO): YES